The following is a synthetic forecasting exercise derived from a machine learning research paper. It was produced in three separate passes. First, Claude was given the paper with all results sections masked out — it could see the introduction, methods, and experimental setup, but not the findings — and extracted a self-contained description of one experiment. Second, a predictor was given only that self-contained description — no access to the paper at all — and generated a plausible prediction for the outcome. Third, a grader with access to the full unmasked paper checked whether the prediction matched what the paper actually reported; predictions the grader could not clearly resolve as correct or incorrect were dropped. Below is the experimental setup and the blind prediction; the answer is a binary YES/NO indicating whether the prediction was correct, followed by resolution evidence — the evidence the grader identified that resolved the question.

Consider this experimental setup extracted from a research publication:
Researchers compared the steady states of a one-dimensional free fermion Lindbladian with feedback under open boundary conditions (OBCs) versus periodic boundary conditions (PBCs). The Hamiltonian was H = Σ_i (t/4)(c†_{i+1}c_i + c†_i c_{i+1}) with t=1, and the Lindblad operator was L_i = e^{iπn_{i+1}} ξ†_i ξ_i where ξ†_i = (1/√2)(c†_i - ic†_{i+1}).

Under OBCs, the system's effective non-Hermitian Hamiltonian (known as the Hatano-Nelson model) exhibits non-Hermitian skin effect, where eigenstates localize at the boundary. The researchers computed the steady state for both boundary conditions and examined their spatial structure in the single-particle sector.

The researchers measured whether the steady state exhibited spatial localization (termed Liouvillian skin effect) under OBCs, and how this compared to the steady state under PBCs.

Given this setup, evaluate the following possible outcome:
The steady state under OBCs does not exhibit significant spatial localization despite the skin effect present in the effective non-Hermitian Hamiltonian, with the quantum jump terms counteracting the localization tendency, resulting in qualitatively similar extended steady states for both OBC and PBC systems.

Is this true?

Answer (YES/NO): NO